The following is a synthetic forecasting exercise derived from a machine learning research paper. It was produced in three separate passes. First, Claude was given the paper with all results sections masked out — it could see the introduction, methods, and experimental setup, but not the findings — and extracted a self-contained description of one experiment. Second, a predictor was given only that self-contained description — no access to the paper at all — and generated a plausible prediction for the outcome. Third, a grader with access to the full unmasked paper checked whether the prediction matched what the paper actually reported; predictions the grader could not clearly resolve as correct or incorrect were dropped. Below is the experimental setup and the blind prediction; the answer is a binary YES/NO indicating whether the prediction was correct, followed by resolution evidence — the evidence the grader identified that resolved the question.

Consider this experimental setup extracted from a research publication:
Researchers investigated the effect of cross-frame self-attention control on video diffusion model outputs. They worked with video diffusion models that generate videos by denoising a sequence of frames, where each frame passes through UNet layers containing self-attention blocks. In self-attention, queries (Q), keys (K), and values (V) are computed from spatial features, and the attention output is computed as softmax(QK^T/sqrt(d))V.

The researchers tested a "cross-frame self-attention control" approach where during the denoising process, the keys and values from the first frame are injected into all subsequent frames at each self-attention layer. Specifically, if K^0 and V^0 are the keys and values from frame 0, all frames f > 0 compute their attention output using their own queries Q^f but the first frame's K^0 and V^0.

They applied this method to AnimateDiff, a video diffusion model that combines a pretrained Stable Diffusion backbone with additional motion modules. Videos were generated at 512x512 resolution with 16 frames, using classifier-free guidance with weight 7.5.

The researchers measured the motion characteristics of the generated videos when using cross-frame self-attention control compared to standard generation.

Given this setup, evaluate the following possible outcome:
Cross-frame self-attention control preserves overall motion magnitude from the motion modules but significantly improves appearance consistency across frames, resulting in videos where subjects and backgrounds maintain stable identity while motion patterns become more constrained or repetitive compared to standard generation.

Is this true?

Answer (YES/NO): NO